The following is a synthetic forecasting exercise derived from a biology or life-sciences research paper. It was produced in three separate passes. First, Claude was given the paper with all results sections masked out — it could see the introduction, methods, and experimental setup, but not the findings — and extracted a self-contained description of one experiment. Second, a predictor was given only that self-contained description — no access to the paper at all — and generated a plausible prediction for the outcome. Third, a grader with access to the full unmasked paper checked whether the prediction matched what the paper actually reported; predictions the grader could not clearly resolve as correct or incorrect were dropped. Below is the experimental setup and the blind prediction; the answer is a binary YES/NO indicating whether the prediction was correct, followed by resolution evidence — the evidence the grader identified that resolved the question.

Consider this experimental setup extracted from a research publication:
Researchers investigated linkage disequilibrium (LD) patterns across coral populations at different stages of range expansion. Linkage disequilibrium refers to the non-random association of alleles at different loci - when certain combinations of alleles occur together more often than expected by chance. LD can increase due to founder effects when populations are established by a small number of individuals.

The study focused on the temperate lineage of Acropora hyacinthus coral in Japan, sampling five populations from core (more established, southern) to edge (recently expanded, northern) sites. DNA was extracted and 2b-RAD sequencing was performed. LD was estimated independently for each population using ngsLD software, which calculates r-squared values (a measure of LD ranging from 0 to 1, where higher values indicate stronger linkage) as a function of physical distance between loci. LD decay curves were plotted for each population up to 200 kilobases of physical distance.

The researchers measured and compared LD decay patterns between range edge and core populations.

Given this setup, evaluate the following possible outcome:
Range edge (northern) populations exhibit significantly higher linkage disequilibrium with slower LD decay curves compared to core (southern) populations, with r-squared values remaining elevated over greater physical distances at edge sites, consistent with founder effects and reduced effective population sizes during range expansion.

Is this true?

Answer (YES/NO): NO